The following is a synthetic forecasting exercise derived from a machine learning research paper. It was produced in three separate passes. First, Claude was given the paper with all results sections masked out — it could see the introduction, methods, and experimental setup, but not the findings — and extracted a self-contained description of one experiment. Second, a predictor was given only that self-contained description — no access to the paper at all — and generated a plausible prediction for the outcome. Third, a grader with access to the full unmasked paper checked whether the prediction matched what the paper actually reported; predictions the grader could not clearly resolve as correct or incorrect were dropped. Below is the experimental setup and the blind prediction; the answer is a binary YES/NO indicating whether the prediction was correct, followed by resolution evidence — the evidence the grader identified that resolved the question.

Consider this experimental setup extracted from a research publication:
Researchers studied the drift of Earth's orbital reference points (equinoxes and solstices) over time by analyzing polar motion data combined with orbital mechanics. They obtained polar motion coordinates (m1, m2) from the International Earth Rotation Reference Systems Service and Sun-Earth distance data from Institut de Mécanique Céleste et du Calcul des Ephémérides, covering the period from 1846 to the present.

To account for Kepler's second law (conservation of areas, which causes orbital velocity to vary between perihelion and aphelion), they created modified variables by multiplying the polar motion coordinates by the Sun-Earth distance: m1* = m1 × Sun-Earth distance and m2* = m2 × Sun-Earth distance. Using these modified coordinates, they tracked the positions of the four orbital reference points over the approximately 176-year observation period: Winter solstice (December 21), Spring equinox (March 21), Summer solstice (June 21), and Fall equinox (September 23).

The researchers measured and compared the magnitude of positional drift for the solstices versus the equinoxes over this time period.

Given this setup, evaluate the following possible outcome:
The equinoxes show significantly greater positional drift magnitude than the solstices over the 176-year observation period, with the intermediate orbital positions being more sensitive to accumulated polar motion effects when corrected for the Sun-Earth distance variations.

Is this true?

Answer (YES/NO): NO